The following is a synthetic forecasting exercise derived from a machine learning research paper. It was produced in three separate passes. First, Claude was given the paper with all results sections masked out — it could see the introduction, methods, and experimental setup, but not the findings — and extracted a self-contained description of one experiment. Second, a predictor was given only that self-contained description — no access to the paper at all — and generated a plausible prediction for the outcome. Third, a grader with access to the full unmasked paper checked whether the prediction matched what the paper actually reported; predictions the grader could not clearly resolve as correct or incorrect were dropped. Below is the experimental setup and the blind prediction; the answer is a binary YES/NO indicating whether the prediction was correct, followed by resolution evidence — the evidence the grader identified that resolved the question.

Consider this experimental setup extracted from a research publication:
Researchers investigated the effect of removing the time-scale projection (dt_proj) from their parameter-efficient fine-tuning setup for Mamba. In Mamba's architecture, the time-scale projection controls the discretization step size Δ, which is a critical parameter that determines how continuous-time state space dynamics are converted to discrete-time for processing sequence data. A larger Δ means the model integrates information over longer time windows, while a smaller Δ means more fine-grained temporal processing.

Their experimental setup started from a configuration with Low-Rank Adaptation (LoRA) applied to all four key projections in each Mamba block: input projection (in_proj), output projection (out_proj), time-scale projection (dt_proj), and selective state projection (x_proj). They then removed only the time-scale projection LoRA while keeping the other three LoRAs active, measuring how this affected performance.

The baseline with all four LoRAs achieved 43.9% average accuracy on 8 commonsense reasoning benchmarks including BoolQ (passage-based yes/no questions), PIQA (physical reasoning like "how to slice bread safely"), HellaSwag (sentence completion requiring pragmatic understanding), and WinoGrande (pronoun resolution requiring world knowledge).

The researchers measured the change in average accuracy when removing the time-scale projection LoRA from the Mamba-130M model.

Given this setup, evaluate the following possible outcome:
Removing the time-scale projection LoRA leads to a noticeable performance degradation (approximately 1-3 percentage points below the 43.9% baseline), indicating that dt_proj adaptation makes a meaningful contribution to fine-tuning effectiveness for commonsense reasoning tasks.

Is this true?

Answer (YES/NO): NO